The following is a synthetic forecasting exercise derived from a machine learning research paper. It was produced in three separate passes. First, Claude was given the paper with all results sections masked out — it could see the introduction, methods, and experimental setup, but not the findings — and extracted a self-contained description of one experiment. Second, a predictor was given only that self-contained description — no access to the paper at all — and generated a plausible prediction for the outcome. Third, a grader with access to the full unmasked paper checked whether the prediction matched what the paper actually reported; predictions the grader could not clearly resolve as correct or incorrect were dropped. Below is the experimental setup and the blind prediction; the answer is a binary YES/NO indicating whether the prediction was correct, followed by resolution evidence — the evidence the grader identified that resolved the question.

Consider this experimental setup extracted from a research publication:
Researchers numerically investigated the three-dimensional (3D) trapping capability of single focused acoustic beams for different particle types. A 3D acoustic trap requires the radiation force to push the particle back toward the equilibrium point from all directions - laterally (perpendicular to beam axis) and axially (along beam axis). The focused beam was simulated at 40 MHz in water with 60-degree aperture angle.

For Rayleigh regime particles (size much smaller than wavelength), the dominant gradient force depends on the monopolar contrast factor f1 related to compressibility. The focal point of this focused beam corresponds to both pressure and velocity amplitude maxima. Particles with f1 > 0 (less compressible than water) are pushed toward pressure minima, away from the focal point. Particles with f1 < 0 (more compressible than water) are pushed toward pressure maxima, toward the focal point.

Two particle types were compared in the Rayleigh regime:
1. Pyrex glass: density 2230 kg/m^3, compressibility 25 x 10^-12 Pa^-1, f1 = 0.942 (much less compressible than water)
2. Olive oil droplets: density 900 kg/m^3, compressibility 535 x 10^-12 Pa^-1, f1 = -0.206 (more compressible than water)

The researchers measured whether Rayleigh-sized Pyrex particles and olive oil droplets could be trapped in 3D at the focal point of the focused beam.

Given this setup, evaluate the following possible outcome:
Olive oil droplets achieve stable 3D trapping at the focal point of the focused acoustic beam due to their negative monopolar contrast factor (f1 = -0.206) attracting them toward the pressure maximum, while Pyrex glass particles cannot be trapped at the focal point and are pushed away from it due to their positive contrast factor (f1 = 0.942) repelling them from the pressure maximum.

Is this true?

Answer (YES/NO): YES